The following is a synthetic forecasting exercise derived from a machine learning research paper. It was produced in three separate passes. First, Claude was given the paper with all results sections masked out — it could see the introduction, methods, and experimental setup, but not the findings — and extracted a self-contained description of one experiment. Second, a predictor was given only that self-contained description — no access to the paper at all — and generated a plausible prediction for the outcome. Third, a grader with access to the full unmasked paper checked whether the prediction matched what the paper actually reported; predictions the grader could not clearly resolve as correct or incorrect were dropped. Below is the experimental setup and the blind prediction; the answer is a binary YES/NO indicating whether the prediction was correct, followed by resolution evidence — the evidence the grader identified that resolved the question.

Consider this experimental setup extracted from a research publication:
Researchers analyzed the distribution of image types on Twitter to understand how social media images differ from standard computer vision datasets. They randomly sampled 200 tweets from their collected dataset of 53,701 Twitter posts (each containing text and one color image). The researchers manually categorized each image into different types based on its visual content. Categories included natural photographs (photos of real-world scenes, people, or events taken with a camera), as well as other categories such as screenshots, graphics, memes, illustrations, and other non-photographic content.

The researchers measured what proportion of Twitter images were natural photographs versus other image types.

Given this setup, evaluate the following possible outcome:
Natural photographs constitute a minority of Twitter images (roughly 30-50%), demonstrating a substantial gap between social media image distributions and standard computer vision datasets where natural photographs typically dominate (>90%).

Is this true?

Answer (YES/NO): NO